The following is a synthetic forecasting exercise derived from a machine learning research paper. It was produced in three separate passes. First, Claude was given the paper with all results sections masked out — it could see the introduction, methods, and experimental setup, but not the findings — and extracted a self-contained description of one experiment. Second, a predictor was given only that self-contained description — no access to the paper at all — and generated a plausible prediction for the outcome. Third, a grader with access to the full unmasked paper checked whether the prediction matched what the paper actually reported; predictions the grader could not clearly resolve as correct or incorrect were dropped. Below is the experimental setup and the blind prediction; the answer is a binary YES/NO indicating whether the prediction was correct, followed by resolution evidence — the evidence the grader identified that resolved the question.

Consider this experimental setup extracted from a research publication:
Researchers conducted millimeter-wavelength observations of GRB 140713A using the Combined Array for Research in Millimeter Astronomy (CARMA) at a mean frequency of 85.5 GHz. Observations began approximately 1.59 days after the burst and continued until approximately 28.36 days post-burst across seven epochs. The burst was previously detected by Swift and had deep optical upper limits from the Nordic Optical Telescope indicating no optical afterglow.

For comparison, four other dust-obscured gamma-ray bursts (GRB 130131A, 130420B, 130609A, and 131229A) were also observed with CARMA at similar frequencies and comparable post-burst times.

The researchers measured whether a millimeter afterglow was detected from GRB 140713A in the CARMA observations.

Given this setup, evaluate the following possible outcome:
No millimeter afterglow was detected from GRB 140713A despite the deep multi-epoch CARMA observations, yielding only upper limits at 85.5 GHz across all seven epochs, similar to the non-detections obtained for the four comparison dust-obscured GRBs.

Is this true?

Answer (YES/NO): NO